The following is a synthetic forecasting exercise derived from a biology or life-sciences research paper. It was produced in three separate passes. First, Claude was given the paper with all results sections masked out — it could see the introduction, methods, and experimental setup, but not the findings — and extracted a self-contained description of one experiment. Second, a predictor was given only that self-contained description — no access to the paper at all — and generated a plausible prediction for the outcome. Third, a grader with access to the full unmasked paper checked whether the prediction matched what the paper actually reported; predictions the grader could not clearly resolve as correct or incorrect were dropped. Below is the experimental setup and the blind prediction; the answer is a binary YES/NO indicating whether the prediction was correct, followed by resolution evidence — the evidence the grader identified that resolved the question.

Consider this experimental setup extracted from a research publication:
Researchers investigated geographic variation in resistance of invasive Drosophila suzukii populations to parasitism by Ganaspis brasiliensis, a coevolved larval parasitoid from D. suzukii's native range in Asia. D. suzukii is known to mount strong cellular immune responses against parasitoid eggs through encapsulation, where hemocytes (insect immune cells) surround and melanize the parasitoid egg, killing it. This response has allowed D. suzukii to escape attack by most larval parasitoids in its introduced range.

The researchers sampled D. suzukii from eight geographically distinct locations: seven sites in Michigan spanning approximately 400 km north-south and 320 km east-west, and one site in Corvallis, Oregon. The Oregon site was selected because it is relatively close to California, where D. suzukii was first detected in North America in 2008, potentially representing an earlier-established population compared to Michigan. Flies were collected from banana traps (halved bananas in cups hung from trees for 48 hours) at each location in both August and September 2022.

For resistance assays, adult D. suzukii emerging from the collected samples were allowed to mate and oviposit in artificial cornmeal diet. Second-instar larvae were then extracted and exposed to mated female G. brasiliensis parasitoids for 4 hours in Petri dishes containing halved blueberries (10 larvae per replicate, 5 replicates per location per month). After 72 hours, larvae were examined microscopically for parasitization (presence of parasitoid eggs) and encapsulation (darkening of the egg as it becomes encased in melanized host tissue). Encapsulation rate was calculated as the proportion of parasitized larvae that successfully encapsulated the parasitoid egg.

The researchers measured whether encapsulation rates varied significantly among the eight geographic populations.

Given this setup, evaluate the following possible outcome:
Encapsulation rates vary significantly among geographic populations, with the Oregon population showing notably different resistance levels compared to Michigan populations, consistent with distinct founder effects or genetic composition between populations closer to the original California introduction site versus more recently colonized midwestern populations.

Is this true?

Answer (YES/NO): NO